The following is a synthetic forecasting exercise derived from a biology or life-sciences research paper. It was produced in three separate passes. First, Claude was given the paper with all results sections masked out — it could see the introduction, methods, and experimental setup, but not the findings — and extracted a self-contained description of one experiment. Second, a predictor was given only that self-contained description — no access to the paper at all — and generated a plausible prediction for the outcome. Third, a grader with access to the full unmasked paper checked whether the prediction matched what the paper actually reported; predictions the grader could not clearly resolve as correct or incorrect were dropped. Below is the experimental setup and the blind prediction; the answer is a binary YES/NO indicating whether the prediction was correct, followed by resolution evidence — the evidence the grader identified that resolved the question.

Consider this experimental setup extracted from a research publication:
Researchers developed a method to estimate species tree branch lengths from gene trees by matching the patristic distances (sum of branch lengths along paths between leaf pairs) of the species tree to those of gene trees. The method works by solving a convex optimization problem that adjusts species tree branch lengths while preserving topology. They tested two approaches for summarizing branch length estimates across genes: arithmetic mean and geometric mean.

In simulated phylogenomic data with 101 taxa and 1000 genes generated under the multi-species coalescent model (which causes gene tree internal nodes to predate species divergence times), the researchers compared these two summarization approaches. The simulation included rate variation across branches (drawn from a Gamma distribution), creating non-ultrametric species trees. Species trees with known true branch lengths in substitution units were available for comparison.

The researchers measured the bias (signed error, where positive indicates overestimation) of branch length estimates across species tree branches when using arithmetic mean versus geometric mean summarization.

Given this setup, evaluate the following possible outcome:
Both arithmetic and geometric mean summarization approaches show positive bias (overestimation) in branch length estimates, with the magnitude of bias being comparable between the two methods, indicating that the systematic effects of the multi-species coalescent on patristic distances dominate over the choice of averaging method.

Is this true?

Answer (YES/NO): NO